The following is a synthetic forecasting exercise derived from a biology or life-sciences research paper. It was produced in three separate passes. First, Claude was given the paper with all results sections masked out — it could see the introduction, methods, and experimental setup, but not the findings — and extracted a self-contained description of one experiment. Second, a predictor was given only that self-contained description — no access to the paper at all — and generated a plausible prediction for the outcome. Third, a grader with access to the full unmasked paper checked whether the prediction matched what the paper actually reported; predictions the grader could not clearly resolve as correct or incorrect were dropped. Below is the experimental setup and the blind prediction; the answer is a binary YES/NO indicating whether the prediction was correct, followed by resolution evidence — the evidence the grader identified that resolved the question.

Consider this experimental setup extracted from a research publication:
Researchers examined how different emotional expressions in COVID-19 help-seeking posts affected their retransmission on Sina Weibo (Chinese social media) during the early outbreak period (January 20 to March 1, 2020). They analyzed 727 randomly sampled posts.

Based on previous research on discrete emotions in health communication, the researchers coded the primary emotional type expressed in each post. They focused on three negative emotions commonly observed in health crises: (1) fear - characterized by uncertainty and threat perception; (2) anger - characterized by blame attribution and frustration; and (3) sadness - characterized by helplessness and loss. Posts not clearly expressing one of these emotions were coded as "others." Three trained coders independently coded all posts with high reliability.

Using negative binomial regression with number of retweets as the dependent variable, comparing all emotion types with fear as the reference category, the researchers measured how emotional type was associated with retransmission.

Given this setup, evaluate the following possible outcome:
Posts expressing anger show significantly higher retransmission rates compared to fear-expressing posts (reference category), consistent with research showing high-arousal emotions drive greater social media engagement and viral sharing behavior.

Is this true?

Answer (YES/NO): YES